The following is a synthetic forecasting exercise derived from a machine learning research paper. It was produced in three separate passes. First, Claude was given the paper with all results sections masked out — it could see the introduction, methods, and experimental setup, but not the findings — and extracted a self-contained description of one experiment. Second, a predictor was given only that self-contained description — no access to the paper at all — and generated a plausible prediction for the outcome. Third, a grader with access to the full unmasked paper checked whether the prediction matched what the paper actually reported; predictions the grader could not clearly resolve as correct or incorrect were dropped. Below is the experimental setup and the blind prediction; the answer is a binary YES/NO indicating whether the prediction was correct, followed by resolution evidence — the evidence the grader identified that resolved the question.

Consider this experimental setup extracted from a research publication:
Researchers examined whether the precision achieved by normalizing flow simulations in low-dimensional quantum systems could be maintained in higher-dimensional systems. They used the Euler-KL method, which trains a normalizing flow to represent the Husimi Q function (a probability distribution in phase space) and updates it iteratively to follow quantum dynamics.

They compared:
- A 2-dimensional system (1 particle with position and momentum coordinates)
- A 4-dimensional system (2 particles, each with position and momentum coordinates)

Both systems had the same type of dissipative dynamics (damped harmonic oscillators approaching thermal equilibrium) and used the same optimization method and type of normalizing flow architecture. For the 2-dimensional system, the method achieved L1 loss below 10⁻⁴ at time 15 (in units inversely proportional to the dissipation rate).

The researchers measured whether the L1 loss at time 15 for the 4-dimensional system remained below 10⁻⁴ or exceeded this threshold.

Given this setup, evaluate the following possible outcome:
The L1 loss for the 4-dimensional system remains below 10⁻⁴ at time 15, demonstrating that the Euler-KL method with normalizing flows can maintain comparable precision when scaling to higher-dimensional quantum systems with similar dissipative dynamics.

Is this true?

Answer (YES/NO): NO